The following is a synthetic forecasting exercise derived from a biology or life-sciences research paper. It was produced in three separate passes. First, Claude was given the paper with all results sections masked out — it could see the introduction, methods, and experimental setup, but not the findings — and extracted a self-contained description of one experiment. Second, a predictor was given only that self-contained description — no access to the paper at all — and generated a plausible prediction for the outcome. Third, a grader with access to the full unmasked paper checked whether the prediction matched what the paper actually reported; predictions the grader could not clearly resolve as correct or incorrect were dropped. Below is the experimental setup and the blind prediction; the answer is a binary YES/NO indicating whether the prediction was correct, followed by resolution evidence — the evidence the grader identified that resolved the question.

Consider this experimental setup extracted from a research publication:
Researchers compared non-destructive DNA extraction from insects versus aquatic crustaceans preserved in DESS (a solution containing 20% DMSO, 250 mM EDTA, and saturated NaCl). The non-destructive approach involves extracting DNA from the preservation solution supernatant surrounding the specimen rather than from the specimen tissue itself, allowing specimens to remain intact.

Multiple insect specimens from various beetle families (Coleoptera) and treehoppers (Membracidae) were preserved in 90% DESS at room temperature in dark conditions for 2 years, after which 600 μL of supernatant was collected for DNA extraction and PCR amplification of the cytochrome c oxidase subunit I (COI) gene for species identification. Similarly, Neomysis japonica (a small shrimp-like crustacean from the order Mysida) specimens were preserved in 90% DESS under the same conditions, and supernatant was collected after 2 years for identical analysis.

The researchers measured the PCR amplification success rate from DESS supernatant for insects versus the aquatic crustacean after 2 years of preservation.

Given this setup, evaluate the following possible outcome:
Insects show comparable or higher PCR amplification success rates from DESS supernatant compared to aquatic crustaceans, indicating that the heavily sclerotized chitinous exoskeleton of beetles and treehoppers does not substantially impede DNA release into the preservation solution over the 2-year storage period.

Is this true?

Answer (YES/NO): NO